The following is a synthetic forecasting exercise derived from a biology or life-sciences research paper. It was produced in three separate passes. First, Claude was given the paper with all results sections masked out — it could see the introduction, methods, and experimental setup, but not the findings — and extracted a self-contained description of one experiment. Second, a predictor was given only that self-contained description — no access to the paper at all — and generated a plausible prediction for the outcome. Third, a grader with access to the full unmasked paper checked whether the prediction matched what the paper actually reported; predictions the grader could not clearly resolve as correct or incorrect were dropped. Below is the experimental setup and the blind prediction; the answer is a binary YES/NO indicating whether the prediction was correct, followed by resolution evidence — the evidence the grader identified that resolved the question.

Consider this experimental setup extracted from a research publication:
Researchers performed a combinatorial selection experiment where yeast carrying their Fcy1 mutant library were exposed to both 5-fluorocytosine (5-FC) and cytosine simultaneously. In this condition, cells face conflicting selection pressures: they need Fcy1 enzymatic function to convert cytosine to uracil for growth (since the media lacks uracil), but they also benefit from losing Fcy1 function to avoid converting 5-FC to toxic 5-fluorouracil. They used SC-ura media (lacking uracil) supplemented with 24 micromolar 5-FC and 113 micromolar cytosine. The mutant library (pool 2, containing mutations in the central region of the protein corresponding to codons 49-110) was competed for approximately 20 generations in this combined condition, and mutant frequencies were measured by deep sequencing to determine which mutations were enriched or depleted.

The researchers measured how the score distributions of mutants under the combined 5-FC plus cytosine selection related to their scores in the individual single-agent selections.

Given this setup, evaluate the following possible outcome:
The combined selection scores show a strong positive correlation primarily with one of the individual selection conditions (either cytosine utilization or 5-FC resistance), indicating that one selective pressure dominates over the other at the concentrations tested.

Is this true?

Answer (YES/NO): YES